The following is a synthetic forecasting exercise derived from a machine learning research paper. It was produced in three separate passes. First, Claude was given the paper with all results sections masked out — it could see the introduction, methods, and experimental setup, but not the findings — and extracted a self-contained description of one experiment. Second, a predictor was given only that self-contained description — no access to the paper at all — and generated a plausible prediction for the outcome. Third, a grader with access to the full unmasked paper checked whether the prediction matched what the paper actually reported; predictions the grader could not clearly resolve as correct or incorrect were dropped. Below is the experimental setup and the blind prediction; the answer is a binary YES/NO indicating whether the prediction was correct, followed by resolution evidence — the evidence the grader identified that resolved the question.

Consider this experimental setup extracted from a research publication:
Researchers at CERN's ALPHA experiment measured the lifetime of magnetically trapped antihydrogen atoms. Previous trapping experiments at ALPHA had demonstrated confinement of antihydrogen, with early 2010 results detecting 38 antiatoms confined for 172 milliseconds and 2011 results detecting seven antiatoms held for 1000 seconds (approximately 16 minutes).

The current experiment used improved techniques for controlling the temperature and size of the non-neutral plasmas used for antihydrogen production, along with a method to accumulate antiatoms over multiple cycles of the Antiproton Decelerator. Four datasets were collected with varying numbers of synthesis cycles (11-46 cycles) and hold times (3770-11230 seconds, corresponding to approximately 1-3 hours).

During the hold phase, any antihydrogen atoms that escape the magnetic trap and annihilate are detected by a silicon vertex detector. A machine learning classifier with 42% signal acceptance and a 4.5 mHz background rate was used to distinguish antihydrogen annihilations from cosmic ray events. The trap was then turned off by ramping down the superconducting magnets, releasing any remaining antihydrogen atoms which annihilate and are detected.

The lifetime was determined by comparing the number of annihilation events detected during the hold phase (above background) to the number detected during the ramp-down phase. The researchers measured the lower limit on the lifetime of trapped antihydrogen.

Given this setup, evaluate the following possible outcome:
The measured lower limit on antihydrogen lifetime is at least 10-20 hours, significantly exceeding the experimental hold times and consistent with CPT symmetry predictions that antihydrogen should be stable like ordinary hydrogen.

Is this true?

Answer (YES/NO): NO